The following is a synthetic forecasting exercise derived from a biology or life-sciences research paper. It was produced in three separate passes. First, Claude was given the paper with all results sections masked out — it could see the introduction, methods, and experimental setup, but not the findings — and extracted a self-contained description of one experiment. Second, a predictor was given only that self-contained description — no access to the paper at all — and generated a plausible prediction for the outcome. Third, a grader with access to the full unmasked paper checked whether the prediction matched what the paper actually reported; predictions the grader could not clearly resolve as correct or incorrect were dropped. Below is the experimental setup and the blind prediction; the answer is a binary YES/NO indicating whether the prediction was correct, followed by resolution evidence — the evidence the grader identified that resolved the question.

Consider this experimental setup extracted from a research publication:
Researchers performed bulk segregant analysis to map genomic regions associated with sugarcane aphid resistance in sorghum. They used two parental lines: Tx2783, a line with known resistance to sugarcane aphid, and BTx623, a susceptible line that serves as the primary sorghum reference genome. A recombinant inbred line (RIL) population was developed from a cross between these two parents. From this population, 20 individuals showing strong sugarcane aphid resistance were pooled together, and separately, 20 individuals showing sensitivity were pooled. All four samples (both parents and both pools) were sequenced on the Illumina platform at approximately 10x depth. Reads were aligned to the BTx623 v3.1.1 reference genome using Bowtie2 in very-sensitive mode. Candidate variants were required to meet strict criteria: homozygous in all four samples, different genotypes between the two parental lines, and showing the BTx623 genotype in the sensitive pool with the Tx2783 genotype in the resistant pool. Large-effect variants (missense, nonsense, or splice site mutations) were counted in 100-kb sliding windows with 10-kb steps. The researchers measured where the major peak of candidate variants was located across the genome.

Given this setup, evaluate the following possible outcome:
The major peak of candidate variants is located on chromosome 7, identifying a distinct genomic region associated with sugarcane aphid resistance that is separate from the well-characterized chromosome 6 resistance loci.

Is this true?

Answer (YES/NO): NO